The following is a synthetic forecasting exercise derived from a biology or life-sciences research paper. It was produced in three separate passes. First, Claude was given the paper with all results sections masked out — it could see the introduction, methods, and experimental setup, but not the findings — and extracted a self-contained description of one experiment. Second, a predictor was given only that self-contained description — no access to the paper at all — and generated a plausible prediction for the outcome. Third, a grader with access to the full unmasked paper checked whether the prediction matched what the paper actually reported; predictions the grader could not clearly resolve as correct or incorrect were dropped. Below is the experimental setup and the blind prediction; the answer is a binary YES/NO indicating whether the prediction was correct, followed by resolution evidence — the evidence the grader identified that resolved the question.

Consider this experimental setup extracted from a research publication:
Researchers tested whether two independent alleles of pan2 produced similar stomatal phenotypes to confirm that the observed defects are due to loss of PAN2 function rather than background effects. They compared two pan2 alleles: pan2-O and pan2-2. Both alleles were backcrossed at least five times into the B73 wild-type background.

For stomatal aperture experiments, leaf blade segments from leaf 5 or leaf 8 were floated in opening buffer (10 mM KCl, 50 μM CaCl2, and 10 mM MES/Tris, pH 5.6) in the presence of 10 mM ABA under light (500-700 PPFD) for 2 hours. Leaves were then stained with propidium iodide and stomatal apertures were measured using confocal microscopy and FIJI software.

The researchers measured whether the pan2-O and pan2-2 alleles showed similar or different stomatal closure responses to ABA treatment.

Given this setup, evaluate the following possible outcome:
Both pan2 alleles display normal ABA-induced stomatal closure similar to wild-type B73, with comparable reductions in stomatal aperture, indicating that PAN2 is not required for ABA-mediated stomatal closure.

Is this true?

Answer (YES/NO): NO